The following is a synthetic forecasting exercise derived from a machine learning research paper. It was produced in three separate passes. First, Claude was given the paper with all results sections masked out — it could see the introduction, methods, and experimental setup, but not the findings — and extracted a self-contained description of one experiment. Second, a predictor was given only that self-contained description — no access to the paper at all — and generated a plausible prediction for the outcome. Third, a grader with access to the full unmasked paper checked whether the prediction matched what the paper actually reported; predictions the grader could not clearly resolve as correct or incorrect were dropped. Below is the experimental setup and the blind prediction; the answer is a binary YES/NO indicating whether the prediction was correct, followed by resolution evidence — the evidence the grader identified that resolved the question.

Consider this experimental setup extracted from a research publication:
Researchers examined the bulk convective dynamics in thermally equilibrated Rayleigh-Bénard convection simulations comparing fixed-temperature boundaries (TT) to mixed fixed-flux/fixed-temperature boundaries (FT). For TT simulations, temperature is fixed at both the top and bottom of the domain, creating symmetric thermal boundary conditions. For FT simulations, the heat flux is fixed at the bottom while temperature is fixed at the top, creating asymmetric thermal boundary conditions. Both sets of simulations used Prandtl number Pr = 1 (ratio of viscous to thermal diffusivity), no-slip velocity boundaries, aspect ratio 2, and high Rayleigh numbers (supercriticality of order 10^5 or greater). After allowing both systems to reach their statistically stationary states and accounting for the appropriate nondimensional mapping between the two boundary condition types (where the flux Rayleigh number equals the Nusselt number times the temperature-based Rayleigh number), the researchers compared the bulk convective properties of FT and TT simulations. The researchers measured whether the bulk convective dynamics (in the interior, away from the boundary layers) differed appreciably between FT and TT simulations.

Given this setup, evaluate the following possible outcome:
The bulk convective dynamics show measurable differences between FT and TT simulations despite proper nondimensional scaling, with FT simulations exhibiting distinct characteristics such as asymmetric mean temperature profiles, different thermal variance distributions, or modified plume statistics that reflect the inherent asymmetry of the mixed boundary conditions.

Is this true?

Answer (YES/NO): NO